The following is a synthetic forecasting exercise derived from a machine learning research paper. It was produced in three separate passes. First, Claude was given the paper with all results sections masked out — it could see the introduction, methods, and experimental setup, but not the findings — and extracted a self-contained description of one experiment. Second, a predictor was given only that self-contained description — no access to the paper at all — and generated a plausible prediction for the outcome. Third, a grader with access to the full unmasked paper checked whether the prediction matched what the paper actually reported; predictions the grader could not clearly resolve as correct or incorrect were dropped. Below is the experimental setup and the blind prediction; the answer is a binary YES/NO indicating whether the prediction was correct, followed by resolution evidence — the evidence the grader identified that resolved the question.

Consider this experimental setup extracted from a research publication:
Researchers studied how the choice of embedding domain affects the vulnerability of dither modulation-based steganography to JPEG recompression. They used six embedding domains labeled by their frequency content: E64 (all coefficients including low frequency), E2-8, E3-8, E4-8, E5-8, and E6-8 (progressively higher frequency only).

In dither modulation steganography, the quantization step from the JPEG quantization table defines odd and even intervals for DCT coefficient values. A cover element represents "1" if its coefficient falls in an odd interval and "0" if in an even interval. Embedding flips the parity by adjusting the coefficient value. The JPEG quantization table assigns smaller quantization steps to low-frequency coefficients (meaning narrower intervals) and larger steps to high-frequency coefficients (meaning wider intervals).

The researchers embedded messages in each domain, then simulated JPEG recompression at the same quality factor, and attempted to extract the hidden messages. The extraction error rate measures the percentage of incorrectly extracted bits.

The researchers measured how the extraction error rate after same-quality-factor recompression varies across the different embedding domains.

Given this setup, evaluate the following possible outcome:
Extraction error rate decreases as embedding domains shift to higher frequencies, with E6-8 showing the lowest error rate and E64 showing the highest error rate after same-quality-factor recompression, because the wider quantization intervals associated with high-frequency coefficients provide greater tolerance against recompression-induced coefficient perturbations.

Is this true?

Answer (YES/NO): YES